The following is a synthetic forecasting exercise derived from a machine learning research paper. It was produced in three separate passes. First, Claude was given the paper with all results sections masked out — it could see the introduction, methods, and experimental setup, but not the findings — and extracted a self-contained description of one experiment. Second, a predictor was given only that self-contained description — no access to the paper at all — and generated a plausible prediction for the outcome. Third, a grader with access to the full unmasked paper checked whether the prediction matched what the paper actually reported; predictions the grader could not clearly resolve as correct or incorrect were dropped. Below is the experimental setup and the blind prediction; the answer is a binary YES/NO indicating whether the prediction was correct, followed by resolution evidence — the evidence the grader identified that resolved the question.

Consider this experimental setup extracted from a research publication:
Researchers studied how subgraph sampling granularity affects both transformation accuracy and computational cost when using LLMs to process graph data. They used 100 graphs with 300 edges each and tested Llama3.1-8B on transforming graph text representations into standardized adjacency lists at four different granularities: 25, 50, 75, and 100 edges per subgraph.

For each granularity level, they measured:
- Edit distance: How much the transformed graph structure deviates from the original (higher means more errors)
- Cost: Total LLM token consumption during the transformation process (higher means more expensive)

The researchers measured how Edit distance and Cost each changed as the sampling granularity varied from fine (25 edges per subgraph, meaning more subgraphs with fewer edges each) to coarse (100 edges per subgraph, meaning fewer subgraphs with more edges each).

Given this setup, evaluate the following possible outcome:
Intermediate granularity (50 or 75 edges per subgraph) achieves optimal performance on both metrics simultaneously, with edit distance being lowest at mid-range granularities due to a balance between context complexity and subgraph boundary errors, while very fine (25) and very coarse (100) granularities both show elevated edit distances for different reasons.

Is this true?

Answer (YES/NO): NO